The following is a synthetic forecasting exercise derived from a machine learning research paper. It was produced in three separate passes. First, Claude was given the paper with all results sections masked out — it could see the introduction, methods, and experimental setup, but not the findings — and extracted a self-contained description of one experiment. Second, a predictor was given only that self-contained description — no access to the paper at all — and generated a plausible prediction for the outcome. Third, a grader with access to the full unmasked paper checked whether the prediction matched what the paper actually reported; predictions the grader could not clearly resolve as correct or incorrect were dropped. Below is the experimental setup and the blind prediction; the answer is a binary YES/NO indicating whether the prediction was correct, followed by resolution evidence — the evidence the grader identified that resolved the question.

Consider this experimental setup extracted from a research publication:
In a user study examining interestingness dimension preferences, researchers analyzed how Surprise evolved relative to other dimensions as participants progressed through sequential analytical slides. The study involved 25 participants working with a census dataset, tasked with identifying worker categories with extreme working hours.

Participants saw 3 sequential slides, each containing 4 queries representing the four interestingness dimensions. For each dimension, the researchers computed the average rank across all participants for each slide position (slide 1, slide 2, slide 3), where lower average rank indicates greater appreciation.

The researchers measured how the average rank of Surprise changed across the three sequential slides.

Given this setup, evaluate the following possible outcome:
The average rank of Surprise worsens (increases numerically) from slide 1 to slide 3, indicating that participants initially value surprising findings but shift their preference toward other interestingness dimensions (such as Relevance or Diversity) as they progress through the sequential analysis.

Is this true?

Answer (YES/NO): YES